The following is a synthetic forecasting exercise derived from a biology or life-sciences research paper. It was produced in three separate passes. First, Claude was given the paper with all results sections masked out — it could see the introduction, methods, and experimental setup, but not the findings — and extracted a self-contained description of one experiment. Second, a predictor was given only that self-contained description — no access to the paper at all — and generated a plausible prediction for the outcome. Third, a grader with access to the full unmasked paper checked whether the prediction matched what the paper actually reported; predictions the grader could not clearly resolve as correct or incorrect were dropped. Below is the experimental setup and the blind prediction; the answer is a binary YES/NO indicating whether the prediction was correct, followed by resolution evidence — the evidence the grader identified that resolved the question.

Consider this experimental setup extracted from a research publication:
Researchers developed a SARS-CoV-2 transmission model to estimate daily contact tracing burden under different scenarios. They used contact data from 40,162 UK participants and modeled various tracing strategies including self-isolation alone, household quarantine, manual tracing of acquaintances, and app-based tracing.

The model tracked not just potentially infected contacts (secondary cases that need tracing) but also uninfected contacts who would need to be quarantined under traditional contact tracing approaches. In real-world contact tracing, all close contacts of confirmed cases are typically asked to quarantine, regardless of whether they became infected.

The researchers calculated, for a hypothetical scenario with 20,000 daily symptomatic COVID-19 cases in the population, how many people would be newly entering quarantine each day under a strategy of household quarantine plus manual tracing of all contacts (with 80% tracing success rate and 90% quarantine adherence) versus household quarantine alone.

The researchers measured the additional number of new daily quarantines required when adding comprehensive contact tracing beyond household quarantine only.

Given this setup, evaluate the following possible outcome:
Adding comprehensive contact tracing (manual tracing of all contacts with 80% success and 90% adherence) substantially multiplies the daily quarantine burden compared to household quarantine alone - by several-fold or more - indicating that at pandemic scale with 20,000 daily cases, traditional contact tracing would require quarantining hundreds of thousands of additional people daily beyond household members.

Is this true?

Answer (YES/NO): YES